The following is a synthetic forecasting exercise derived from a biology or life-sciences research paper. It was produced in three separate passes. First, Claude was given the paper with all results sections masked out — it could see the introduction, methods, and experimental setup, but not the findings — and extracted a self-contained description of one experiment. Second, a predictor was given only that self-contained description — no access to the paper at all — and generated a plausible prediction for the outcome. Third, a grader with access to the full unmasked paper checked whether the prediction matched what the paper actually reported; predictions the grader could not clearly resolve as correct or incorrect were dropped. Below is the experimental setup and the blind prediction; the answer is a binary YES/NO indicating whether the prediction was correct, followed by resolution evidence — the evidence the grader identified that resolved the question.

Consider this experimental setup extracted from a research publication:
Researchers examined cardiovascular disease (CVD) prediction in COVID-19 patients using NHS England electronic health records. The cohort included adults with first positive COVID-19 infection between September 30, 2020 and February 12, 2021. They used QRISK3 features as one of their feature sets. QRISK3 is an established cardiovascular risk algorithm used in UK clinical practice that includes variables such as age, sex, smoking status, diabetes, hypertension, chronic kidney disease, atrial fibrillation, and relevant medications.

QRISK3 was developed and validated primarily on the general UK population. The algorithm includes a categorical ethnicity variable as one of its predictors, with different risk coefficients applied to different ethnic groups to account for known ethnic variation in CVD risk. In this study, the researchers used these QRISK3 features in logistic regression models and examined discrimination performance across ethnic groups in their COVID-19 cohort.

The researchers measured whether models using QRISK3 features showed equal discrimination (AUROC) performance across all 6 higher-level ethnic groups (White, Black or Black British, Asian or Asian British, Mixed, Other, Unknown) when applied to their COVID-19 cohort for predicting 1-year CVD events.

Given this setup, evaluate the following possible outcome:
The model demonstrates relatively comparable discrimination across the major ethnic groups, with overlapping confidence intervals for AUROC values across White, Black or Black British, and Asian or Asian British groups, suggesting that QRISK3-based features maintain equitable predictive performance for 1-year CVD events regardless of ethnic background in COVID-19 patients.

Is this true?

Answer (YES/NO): YES